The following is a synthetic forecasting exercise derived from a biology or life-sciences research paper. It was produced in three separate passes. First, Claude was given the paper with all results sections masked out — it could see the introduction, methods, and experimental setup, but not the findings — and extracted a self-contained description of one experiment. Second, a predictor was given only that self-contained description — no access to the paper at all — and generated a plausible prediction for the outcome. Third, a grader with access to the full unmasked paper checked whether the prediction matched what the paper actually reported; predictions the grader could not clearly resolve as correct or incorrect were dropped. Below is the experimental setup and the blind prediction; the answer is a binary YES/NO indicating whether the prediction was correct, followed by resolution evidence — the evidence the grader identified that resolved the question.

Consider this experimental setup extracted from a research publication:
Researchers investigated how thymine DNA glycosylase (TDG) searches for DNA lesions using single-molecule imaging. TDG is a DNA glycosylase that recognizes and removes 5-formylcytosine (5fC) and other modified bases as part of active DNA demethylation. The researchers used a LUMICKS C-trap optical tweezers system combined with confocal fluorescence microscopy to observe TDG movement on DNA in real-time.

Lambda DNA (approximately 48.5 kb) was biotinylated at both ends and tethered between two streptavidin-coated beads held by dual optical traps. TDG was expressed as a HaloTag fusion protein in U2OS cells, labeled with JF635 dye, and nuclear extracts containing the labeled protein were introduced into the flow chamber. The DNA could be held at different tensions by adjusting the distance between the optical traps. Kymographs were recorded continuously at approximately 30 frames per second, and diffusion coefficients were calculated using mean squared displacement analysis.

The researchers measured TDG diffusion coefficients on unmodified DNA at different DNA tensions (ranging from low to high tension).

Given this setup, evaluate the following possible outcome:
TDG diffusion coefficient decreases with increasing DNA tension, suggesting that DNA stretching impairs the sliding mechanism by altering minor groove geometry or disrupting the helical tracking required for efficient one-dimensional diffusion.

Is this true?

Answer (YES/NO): NO